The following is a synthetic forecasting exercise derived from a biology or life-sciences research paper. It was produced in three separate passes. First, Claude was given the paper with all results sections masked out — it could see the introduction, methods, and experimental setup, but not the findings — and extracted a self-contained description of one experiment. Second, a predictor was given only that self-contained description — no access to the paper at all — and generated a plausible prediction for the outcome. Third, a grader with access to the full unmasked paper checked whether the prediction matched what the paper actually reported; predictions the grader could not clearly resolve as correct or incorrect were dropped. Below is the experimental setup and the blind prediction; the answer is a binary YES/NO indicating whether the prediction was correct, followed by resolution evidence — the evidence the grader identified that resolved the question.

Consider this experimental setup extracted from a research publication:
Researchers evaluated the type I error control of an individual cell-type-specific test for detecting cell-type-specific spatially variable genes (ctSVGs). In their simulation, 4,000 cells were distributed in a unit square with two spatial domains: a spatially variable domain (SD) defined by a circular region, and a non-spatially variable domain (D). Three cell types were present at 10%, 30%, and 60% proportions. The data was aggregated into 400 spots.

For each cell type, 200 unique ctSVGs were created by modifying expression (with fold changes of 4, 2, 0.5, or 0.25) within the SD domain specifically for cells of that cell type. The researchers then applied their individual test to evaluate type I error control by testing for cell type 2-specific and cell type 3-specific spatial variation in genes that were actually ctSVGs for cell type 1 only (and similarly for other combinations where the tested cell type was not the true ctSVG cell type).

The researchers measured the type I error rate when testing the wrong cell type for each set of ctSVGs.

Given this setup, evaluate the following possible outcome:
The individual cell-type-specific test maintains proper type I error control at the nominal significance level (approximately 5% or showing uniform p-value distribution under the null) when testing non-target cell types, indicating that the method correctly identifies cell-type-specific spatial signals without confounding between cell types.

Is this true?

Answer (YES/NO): YES